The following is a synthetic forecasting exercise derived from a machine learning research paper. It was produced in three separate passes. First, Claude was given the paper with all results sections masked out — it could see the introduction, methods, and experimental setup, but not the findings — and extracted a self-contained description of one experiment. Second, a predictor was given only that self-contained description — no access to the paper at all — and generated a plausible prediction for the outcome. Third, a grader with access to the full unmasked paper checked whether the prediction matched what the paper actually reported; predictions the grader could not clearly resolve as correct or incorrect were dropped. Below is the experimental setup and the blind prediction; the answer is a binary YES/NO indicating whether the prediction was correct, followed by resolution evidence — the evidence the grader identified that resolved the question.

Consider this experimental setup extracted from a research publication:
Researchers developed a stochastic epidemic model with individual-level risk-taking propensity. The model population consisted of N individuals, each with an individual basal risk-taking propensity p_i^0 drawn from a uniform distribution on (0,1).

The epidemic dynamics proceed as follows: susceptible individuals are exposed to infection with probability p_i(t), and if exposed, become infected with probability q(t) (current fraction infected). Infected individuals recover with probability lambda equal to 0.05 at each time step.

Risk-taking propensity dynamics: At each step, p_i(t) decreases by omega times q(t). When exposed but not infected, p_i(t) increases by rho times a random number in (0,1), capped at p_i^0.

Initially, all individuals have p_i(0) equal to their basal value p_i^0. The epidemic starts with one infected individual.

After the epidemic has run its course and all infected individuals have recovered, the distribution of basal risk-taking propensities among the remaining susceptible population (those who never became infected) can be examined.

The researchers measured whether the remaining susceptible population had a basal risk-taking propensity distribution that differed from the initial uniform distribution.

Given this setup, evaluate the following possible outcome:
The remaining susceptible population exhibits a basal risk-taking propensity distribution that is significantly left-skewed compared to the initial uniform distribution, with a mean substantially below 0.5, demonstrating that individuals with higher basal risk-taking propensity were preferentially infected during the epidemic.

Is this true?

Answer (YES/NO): YES